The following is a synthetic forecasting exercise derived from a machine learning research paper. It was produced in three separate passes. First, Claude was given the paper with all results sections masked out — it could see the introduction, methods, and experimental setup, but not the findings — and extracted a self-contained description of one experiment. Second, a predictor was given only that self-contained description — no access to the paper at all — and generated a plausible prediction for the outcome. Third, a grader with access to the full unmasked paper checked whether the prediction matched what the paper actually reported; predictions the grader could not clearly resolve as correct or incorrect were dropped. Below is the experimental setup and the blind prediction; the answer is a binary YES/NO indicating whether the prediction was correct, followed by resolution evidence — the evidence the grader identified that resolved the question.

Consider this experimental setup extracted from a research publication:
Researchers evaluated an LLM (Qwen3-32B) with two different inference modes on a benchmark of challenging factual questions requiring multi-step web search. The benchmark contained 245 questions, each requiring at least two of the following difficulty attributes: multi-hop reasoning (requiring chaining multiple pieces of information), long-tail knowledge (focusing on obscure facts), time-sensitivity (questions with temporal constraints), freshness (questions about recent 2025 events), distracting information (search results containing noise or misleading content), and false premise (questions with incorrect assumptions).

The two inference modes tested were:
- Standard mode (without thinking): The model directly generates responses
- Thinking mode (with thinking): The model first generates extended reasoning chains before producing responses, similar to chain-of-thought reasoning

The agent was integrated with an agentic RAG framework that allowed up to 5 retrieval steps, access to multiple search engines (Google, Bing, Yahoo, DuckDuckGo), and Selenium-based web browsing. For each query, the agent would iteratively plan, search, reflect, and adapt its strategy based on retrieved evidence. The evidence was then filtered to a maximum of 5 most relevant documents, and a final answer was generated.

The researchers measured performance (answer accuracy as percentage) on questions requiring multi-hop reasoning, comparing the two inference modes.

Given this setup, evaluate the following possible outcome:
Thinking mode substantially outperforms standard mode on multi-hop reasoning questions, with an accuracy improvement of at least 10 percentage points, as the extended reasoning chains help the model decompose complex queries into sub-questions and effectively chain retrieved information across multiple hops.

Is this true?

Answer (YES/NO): NO